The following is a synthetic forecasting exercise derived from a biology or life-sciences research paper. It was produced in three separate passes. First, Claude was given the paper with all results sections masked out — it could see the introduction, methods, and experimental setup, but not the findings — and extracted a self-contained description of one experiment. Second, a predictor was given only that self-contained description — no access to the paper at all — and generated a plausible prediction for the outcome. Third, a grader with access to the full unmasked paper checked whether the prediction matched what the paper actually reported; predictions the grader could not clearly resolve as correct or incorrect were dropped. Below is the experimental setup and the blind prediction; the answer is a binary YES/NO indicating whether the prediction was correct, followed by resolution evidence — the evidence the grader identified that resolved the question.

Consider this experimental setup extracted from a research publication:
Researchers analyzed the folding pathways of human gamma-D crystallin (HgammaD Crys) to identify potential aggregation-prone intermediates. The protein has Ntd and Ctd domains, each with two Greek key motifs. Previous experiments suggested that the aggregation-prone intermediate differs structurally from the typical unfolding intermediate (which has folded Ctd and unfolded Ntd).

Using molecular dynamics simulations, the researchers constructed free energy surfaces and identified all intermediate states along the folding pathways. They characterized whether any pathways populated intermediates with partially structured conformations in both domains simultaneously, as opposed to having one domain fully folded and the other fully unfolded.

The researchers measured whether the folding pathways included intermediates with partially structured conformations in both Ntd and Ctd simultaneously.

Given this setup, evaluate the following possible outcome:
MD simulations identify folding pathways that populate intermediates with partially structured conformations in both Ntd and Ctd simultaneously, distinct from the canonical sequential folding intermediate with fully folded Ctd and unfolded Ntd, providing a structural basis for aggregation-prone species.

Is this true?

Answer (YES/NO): YES